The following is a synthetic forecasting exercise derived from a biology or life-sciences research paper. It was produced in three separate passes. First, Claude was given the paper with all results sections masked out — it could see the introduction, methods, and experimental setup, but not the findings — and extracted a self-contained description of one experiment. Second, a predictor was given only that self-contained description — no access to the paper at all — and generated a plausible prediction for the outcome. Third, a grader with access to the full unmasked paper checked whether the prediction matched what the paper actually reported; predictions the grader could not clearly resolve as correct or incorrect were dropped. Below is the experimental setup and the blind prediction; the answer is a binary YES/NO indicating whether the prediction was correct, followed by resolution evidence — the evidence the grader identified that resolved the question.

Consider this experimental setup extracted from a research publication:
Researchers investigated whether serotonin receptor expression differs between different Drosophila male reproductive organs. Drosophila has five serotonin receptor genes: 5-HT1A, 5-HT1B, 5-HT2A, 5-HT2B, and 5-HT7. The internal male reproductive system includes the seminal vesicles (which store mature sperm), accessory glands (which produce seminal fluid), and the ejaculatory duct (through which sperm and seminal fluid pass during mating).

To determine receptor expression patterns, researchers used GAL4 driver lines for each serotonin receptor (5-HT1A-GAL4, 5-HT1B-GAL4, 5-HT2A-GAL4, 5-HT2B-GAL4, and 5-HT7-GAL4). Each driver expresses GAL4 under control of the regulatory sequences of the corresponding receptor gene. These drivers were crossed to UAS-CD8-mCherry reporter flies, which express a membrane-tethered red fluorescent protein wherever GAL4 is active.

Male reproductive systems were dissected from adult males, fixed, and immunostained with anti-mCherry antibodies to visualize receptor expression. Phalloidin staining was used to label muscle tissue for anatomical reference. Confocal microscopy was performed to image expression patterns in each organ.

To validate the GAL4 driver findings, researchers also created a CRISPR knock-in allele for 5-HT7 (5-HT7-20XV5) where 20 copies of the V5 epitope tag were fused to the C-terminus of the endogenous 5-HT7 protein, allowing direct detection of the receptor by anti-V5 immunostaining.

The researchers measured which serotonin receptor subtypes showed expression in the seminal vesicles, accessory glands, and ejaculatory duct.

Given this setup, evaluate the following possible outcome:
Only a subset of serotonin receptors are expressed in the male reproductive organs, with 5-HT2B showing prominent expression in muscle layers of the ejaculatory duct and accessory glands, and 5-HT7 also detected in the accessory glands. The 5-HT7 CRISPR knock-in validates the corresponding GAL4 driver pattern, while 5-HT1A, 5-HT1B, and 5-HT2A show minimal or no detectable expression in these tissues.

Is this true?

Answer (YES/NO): NO